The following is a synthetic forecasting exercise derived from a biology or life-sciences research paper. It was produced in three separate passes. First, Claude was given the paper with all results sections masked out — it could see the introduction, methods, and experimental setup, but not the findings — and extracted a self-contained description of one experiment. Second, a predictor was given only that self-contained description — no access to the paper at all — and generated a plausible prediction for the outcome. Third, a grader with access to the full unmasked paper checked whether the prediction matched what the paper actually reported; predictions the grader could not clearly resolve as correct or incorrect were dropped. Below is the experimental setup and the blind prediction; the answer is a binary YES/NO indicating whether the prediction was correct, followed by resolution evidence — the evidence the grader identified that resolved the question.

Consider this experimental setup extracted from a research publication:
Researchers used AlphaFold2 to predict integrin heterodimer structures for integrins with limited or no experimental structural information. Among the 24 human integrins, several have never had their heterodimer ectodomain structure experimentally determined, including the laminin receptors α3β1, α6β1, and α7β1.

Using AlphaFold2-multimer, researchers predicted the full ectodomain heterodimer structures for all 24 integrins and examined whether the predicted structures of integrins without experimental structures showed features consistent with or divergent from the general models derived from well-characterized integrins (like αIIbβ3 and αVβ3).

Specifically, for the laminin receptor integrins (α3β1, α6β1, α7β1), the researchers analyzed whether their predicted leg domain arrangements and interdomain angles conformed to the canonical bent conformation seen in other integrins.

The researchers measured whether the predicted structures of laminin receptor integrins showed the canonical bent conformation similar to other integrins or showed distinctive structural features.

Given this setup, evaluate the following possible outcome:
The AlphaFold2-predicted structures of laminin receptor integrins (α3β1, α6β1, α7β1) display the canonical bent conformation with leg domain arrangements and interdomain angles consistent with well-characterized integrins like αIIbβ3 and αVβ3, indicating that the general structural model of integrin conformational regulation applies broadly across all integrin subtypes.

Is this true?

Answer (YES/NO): YES